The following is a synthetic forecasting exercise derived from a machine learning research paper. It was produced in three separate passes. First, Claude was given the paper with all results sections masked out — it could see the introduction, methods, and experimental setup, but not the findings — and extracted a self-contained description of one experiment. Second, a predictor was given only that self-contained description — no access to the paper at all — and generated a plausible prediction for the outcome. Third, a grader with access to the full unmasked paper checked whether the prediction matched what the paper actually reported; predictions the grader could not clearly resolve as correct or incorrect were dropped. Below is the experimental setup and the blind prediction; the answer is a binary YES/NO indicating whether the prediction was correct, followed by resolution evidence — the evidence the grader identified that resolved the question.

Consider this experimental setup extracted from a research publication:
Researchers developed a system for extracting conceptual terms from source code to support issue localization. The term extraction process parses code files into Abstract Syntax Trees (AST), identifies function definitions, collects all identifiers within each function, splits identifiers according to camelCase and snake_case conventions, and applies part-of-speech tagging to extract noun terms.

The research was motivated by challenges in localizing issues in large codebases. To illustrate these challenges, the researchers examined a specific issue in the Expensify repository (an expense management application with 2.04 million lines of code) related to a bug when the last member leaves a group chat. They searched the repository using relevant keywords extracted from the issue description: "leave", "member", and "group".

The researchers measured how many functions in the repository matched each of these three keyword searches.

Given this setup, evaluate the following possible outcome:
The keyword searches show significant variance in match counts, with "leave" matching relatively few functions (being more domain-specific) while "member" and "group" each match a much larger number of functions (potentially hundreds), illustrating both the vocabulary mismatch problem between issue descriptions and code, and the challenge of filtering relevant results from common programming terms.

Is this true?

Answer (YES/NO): YES